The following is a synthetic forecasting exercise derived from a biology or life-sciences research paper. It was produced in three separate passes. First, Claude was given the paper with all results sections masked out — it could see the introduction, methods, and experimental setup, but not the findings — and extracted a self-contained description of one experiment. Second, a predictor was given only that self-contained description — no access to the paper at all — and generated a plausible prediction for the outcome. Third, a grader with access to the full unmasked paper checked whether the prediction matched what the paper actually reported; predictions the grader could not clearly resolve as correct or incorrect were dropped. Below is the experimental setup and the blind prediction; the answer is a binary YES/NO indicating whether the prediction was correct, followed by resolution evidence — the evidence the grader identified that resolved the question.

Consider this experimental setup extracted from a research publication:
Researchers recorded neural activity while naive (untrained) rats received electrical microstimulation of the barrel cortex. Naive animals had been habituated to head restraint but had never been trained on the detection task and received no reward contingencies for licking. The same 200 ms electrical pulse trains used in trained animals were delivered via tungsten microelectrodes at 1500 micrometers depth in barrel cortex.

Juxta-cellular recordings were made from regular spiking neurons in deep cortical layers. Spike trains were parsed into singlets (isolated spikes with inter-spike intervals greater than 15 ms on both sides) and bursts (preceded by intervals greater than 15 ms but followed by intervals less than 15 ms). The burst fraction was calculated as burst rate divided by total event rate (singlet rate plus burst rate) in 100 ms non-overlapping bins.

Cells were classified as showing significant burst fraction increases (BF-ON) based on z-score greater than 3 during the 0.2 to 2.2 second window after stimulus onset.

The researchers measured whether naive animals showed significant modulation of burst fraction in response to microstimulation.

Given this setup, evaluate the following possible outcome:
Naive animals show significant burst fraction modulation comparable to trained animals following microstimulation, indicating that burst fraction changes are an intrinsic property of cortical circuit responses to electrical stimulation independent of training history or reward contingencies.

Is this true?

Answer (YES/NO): NO